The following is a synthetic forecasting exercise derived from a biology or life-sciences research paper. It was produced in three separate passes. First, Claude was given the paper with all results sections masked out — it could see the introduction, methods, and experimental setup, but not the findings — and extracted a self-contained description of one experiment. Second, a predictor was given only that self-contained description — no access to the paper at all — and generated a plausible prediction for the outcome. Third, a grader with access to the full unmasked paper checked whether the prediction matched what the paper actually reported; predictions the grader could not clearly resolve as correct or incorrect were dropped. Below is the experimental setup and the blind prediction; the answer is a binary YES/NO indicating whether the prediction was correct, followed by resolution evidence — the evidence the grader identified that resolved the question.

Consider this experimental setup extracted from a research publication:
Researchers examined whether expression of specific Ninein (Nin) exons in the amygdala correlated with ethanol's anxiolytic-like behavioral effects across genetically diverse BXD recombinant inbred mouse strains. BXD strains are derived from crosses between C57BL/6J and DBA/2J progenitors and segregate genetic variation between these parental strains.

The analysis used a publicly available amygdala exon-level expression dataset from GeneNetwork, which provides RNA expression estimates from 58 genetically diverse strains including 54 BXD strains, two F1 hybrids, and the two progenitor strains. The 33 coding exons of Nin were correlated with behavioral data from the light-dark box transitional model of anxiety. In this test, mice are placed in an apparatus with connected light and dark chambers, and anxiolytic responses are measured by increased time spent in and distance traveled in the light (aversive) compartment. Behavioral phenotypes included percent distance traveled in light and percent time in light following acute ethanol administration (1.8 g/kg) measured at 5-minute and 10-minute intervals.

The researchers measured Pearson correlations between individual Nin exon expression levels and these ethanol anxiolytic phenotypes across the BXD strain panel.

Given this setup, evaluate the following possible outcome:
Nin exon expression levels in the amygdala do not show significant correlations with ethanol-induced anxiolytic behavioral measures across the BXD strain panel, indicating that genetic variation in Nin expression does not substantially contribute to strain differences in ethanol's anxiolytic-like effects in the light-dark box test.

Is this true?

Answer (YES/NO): NO